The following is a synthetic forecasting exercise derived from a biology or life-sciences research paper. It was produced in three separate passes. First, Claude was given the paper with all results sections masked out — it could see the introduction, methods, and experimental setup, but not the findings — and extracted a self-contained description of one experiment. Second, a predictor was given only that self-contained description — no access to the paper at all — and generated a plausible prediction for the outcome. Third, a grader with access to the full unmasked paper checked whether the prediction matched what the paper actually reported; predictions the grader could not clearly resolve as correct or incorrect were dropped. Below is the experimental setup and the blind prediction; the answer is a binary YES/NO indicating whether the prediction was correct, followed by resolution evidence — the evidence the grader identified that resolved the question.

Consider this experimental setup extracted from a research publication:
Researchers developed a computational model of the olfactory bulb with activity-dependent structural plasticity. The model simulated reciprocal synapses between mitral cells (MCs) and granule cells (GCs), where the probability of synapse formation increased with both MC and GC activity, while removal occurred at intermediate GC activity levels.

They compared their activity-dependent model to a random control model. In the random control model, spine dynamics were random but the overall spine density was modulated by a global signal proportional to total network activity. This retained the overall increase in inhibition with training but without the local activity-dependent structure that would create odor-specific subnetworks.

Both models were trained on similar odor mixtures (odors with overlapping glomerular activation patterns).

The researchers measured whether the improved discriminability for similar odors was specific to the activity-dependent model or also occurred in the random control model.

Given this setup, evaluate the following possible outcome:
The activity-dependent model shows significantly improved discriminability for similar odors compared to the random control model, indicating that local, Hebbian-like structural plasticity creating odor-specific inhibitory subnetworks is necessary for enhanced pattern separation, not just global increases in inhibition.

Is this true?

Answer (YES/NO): NO